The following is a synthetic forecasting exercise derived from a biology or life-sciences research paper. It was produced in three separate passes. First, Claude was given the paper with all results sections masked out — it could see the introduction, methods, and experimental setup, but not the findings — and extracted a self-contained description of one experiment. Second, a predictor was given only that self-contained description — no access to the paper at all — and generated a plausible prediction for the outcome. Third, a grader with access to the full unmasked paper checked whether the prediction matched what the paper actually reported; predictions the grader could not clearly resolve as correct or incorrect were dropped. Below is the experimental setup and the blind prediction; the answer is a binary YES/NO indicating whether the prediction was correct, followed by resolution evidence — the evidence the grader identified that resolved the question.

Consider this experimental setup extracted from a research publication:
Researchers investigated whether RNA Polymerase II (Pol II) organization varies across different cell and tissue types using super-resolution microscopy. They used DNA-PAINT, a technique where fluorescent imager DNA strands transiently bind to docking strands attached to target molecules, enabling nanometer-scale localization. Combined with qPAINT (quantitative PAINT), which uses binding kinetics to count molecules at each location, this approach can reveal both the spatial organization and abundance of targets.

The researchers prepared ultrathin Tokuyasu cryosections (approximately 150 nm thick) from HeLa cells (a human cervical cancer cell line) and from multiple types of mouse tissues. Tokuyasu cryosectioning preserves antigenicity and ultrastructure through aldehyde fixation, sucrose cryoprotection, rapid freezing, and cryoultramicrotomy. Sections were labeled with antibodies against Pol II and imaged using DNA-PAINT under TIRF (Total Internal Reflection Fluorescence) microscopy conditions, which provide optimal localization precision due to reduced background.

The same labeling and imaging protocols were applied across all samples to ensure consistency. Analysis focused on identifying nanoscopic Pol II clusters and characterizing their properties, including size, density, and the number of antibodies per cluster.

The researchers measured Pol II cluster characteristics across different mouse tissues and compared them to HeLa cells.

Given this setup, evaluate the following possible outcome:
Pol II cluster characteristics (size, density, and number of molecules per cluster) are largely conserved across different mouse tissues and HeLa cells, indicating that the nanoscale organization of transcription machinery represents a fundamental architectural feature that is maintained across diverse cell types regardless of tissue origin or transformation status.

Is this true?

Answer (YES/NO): NO